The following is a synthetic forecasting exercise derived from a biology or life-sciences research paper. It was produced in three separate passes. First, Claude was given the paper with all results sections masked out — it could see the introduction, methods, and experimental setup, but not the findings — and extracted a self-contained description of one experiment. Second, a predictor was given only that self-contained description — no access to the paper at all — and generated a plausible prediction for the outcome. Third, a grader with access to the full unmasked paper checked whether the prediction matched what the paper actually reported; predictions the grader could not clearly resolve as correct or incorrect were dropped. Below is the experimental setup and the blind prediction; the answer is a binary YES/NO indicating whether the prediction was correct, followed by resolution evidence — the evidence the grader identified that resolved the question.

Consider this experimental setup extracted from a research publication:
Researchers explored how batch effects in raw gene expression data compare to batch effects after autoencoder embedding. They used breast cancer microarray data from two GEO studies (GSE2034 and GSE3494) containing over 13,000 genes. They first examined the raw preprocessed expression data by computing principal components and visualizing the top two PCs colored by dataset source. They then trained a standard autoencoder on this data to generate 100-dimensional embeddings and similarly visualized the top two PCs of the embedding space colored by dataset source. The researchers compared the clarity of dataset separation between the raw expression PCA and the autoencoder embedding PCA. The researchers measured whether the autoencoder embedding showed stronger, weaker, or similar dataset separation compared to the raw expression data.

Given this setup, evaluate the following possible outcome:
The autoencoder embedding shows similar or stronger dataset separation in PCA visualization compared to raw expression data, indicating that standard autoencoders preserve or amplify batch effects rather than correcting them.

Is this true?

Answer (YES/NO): YES